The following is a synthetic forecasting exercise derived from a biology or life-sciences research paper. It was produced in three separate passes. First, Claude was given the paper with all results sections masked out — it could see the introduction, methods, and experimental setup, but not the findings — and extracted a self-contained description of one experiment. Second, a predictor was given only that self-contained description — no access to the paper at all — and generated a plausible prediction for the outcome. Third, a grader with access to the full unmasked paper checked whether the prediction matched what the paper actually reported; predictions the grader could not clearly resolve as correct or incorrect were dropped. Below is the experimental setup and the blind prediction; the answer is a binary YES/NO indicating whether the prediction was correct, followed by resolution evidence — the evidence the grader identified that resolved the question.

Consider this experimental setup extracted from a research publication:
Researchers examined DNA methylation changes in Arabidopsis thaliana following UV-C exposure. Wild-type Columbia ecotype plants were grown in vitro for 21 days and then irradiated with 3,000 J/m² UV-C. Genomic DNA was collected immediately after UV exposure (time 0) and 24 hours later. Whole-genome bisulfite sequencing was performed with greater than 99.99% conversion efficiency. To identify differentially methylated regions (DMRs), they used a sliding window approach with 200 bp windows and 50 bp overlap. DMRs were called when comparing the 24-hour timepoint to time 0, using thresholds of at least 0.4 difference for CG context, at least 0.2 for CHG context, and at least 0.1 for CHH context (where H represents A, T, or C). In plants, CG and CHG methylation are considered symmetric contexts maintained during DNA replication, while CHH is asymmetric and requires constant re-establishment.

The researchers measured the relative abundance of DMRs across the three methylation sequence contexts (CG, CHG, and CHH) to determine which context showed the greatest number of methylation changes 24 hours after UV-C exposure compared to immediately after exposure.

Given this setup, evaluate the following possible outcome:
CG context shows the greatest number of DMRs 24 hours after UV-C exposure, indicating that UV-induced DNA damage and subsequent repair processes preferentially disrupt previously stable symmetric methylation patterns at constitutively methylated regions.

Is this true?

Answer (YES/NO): NO